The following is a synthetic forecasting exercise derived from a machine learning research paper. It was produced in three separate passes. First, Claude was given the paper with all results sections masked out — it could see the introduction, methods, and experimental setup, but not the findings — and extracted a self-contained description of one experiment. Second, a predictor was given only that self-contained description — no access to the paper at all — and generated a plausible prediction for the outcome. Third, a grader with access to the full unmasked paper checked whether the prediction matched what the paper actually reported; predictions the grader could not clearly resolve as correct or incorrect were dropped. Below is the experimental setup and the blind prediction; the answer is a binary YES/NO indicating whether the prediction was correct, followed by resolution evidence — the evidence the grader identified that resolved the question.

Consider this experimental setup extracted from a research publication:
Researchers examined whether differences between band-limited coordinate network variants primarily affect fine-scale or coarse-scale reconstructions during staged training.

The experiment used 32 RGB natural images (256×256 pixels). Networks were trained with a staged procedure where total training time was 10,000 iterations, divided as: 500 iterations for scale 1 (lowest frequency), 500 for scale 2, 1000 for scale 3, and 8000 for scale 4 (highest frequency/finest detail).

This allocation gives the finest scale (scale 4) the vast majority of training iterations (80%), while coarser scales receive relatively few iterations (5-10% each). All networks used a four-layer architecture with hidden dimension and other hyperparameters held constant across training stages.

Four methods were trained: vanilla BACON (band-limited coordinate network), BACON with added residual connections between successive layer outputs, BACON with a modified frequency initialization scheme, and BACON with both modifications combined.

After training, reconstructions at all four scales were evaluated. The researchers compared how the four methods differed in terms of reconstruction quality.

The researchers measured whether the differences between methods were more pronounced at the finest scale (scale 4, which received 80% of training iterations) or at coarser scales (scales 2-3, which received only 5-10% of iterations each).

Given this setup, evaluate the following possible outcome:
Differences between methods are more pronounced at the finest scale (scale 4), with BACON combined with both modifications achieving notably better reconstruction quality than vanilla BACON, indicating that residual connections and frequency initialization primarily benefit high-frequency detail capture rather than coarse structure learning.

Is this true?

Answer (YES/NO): NO